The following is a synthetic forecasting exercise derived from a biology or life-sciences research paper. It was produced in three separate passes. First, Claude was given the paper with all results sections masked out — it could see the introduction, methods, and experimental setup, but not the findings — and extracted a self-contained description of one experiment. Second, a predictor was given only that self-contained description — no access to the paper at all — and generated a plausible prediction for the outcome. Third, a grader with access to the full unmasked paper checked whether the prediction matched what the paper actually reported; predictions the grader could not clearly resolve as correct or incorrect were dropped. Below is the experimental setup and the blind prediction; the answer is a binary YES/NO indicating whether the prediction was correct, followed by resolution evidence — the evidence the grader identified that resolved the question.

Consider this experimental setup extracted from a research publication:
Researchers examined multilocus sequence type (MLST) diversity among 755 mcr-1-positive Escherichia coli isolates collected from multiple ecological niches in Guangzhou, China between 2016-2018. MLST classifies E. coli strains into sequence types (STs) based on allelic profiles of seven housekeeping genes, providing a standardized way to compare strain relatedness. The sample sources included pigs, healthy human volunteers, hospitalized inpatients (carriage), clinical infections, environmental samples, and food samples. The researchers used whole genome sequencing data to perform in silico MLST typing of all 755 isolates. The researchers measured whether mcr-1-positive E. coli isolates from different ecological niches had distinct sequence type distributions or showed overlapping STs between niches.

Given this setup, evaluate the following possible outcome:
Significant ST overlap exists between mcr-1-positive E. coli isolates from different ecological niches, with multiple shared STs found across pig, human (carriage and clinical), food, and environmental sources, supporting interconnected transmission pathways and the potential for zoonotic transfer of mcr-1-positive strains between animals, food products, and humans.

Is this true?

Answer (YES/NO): NO